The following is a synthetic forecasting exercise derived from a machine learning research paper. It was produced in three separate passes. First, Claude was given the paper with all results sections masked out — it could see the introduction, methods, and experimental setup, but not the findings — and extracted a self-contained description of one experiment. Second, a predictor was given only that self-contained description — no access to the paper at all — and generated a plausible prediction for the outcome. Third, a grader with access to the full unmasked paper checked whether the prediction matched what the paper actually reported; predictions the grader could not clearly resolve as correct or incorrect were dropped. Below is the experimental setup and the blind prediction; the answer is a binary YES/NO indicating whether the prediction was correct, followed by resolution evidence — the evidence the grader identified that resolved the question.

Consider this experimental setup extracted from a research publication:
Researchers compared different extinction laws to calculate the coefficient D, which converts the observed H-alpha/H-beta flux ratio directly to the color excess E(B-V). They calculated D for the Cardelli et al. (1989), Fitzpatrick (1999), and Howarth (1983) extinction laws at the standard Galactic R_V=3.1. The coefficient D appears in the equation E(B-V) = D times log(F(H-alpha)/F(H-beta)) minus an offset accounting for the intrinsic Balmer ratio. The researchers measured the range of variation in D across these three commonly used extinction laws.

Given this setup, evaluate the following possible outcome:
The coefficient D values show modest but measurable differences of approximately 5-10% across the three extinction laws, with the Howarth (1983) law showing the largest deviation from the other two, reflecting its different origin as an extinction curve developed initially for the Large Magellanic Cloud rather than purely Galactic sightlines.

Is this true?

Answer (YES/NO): NO